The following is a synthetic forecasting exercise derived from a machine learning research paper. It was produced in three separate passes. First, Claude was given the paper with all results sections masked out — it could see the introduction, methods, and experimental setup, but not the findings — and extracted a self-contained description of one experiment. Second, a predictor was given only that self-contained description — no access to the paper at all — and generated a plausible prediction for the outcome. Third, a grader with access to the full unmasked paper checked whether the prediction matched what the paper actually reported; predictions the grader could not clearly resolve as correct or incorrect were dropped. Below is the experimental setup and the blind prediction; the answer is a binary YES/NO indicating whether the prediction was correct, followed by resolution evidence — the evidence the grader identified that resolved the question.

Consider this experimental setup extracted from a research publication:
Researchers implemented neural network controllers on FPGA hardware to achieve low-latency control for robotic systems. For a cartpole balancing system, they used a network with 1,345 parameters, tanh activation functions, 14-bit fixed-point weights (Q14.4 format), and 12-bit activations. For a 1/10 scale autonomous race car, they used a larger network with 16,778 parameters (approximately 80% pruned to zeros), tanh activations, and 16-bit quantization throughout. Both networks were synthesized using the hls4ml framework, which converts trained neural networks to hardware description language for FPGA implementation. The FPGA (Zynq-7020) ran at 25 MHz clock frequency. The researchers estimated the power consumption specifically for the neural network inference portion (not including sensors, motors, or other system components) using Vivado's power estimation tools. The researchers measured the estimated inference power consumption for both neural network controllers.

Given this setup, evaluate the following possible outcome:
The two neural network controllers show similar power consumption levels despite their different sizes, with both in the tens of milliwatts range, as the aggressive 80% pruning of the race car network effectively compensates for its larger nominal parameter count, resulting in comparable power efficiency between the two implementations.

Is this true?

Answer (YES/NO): YES